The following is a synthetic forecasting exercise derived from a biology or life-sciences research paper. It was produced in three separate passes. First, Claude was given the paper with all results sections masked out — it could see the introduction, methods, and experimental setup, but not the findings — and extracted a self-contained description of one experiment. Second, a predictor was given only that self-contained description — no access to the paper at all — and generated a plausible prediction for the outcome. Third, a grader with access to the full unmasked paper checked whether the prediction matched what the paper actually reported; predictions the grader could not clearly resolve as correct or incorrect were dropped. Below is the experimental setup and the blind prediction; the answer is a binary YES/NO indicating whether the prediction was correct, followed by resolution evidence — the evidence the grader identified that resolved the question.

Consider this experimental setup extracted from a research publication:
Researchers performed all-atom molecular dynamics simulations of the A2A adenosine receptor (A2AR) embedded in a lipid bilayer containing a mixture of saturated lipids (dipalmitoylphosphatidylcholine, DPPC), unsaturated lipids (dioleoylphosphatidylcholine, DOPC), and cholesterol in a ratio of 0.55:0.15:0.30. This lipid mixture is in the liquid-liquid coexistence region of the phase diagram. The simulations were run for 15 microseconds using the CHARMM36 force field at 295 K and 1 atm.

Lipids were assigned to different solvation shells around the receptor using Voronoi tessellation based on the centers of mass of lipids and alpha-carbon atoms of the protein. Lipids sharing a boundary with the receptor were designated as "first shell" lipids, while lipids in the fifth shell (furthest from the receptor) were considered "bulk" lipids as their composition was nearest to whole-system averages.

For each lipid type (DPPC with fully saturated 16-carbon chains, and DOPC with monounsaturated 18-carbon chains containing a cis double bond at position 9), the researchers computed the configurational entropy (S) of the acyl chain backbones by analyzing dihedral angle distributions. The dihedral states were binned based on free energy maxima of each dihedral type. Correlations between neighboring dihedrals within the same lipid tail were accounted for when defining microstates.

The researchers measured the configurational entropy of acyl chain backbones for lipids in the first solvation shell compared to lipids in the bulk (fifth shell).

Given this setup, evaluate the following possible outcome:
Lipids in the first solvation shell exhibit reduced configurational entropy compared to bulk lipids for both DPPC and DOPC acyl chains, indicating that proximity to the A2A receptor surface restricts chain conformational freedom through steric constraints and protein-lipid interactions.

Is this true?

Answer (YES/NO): NO